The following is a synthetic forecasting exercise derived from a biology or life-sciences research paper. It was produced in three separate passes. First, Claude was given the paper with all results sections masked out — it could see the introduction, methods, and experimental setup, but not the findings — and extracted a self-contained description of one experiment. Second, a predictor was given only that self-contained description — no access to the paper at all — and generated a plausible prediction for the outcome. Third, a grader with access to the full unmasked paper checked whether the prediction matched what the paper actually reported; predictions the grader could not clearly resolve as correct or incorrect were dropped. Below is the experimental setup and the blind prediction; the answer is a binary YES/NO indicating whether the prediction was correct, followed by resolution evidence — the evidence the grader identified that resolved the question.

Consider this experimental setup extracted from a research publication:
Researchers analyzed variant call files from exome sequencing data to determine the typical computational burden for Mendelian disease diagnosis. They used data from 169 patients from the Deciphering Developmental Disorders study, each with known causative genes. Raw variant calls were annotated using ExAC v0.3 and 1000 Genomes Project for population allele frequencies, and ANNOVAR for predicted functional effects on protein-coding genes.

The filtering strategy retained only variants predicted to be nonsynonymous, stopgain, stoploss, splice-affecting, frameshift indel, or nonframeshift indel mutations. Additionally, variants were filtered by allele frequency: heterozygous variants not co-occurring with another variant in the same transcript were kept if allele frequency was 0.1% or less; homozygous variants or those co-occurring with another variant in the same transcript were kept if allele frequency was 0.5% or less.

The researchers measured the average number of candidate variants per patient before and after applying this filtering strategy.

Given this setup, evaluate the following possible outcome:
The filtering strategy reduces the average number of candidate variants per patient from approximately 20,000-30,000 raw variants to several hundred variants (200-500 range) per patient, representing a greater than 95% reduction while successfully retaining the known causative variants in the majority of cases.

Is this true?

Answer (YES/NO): NO